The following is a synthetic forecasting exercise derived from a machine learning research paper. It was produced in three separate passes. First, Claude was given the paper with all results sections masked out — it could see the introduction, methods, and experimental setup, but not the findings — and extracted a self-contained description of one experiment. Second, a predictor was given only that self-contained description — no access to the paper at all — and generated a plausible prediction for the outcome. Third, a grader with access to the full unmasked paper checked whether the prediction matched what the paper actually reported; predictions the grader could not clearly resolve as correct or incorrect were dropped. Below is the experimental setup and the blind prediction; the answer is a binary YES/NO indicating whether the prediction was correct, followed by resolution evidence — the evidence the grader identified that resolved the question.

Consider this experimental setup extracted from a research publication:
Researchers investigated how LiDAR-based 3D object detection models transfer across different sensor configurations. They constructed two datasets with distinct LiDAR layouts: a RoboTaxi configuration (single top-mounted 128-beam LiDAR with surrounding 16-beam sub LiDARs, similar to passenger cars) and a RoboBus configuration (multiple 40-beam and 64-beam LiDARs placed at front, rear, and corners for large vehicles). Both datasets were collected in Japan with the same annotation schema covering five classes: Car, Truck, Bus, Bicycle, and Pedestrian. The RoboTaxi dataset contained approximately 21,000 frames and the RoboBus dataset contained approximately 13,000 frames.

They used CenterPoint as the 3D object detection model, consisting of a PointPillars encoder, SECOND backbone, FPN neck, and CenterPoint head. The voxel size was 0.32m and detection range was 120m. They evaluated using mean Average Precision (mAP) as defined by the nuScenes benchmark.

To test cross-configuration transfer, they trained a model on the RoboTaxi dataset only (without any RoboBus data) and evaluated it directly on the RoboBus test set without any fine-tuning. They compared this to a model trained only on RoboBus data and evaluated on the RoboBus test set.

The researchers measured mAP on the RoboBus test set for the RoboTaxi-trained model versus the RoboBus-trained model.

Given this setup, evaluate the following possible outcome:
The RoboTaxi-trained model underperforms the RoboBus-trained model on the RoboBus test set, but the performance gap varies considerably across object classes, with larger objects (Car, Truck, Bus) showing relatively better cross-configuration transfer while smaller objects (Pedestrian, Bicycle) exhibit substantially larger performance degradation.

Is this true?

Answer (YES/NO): NO